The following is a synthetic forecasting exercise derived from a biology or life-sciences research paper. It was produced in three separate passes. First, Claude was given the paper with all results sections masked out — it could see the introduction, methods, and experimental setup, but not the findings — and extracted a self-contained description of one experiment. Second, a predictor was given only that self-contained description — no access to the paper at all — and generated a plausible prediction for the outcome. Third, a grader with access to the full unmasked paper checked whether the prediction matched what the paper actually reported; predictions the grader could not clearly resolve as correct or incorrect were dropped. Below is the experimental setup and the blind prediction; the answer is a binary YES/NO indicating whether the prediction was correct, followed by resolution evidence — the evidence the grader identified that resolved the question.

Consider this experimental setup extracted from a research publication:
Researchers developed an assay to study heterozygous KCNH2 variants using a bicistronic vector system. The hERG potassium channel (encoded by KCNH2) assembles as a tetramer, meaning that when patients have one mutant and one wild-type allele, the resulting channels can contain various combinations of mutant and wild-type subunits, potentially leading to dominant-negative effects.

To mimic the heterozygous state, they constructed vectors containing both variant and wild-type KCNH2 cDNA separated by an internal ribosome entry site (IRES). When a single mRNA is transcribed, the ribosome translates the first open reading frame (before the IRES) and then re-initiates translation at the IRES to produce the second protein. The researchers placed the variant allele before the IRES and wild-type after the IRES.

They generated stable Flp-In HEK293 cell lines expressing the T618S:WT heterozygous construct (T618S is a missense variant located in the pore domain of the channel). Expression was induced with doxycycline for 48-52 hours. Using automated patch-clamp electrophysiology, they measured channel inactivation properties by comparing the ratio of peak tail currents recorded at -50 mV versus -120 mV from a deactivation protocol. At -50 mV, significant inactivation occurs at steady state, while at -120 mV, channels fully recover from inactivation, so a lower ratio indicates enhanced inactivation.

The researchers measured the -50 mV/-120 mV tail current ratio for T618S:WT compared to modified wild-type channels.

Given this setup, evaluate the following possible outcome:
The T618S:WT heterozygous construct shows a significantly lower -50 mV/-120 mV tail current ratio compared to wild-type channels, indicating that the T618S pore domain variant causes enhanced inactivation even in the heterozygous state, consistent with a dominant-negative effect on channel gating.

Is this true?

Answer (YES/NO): YES